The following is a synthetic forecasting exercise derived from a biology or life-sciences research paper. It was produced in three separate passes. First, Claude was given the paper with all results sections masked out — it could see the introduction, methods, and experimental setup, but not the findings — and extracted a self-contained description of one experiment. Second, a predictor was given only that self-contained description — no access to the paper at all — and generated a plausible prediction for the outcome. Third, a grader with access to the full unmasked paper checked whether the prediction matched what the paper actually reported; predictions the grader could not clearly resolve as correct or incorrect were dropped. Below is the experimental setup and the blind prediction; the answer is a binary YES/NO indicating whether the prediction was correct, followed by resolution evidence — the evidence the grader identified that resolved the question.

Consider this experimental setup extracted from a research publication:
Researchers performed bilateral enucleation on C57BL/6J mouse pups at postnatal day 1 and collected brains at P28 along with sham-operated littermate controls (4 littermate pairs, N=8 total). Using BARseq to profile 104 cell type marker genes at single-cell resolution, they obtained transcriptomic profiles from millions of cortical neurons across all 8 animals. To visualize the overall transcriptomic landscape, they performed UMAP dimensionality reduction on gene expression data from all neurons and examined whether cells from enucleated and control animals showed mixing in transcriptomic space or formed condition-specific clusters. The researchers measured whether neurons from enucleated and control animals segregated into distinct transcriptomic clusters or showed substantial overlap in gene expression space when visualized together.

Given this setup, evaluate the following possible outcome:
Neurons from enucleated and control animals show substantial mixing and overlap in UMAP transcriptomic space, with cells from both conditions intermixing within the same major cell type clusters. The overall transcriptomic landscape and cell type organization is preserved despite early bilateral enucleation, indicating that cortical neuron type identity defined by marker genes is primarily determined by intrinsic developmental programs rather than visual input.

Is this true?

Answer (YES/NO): YES